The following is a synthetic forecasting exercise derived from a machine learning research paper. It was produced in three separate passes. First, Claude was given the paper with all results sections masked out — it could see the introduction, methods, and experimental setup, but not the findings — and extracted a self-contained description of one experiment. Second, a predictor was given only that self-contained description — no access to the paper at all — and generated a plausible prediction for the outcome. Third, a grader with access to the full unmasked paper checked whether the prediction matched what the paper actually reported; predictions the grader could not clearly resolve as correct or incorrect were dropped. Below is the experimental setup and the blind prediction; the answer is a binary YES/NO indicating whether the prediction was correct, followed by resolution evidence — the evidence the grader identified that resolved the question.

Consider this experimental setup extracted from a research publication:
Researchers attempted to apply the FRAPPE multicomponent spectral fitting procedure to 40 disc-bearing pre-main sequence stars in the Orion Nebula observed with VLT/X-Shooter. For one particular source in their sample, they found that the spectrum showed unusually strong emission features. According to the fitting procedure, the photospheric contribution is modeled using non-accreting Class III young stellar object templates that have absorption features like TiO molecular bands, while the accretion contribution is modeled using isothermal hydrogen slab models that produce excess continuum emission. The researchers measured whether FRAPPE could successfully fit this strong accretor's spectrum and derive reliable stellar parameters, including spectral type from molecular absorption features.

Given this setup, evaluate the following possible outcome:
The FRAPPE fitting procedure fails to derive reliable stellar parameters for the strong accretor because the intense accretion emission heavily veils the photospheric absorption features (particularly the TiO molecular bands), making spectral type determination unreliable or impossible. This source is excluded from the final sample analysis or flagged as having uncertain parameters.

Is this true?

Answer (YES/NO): YES